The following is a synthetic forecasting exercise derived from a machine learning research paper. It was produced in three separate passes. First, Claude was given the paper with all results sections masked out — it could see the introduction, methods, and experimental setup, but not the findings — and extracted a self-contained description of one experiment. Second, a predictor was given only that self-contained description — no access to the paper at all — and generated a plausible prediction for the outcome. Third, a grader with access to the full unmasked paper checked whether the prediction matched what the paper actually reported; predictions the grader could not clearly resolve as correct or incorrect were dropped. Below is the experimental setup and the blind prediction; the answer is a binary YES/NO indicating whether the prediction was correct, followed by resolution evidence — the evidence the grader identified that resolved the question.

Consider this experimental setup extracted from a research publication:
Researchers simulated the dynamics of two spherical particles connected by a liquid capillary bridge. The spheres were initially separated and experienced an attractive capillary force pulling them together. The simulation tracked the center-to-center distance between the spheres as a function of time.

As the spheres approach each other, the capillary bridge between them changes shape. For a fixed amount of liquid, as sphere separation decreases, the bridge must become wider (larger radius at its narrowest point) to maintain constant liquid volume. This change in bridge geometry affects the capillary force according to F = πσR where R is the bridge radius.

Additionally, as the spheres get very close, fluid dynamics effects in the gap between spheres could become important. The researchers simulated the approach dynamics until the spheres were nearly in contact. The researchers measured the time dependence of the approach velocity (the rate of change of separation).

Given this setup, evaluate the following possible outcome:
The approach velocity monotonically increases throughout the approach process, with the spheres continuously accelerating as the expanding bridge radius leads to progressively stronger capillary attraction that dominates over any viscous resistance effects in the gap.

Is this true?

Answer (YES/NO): NO